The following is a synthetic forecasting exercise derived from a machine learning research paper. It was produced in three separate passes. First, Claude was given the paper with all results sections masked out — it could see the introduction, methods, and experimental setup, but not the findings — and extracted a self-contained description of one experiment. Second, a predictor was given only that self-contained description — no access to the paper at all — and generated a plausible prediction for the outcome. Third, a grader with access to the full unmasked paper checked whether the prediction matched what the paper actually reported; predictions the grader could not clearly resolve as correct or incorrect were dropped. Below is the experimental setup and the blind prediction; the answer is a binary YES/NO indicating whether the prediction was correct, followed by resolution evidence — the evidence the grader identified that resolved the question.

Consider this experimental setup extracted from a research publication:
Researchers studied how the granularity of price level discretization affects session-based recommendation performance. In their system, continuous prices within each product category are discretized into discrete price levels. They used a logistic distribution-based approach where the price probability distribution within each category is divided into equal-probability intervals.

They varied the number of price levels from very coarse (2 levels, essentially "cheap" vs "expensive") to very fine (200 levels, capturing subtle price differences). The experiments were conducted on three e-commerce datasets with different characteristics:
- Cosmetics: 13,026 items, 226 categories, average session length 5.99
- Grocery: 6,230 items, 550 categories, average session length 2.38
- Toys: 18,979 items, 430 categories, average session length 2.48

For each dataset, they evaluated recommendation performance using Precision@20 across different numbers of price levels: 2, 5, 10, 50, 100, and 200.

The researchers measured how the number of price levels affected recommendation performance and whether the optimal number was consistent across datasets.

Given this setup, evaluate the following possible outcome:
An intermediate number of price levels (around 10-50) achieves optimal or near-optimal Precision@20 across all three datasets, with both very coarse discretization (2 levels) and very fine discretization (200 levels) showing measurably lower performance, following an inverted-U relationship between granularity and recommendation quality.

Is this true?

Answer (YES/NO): NO